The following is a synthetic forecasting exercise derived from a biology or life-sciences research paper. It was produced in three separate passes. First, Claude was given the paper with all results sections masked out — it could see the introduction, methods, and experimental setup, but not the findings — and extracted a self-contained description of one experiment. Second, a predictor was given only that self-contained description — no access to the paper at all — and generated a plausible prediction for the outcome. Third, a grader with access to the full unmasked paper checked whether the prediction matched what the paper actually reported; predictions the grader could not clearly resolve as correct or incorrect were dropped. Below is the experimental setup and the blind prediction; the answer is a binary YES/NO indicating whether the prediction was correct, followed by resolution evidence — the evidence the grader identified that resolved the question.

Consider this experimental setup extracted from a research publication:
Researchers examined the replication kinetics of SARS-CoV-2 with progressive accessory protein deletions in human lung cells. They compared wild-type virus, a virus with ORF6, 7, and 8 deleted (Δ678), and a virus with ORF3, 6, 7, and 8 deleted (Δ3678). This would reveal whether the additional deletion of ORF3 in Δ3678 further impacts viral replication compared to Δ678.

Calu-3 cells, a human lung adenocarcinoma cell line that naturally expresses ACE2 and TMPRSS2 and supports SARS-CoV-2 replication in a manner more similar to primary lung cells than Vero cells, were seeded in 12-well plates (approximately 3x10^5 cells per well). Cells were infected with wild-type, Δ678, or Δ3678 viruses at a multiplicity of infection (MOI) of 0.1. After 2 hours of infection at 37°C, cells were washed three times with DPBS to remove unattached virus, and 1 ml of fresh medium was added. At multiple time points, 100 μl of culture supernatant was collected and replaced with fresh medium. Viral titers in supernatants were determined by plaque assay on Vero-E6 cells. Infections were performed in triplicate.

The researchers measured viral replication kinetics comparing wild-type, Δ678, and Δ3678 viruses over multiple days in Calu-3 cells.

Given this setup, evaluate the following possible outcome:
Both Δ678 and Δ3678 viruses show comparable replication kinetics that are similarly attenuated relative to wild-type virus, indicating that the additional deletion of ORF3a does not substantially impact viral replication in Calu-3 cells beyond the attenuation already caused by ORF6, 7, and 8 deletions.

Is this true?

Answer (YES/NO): NO